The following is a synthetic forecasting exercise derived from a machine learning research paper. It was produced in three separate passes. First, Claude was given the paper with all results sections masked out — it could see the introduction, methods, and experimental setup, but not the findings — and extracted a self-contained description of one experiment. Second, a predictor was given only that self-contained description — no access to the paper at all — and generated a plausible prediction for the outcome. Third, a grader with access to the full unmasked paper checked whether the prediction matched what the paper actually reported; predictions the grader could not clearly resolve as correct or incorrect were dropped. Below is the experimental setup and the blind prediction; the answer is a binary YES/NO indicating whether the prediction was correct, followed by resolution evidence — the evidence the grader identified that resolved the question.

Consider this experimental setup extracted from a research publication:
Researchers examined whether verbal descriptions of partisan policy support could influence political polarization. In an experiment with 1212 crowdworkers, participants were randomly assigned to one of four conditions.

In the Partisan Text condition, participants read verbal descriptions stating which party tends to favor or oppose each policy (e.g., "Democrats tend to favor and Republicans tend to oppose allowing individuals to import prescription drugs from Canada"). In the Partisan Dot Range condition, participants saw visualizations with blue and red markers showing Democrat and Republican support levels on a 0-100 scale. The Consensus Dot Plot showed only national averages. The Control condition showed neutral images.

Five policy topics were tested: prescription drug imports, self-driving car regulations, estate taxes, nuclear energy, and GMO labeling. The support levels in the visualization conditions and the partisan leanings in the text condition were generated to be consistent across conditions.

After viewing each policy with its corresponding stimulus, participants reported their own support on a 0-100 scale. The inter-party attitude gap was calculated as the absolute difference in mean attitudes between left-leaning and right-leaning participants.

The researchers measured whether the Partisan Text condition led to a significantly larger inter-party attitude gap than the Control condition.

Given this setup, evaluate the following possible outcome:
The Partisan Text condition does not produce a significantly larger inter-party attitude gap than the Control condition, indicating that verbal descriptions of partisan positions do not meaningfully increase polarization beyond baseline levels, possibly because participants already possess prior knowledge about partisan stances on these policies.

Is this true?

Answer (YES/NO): NO